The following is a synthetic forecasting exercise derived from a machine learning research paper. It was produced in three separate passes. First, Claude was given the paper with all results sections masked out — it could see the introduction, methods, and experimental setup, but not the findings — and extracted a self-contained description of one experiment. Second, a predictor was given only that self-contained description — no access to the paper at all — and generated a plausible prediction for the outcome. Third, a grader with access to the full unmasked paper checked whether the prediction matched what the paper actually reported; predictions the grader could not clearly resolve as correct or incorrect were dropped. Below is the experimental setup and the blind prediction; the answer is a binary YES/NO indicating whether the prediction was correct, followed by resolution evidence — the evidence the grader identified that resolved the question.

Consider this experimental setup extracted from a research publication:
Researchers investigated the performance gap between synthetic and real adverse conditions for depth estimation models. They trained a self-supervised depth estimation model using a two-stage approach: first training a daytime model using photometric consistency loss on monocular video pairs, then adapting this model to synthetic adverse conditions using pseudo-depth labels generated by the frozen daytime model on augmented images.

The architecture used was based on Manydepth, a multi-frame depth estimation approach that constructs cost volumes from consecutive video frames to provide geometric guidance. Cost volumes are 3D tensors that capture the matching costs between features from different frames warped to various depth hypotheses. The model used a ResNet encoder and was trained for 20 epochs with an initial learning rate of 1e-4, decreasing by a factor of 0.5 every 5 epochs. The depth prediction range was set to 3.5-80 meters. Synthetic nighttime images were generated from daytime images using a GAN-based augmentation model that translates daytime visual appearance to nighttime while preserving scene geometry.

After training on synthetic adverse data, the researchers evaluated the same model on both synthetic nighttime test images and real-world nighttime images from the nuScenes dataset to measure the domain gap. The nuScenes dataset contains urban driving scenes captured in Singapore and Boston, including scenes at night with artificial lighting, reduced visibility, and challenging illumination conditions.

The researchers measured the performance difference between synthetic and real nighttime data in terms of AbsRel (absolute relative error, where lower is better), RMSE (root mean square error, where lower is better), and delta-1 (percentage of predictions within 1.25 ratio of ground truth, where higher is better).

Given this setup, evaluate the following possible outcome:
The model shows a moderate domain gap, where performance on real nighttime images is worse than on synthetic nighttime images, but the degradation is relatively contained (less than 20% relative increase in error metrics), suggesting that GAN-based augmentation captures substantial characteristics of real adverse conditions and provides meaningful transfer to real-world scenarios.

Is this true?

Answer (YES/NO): NO